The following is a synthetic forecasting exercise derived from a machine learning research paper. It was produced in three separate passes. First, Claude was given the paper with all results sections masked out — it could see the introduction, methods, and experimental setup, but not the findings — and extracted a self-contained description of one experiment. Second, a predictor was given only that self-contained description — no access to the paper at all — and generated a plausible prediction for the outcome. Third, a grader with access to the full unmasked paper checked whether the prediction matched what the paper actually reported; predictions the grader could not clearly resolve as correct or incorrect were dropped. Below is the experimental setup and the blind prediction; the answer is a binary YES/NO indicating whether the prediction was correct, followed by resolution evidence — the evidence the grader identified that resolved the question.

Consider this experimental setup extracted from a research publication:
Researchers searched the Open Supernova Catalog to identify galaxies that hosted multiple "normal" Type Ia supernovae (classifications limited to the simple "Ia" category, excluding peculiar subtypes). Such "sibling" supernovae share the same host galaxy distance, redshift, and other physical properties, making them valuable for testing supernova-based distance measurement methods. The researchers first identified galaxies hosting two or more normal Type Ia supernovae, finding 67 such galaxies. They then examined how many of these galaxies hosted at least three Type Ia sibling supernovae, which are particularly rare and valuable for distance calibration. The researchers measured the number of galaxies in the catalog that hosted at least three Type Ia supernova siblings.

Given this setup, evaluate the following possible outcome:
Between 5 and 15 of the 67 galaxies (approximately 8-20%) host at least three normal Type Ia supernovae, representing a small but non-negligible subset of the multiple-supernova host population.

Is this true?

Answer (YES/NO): YES